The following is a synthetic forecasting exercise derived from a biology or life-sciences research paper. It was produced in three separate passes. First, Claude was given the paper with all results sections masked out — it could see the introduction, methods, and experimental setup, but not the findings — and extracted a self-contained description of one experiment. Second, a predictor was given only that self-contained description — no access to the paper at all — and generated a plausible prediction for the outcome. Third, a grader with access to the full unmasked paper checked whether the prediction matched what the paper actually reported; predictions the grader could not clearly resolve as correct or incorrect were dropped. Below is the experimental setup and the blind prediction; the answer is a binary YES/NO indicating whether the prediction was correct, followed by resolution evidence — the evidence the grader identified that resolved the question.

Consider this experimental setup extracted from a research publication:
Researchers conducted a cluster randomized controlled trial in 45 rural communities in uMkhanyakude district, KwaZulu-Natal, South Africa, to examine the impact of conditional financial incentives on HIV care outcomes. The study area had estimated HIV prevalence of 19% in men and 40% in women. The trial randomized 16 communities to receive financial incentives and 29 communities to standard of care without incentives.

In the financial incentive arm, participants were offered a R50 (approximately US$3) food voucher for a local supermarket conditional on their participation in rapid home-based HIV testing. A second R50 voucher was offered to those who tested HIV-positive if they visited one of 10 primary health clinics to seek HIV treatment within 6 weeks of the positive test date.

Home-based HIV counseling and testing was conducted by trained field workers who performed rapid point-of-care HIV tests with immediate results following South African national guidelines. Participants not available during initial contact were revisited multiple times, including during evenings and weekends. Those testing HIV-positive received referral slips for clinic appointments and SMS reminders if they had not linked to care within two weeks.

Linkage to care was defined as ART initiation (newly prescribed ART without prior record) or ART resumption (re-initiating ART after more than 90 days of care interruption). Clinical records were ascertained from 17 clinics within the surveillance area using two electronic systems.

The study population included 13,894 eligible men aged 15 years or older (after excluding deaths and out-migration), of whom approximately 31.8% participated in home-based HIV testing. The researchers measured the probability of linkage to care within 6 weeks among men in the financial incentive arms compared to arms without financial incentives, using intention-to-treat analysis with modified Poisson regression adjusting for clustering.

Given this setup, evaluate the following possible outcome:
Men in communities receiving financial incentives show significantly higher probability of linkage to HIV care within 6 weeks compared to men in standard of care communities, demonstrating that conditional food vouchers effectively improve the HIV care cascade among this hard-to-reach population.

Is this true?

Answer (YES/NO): NO